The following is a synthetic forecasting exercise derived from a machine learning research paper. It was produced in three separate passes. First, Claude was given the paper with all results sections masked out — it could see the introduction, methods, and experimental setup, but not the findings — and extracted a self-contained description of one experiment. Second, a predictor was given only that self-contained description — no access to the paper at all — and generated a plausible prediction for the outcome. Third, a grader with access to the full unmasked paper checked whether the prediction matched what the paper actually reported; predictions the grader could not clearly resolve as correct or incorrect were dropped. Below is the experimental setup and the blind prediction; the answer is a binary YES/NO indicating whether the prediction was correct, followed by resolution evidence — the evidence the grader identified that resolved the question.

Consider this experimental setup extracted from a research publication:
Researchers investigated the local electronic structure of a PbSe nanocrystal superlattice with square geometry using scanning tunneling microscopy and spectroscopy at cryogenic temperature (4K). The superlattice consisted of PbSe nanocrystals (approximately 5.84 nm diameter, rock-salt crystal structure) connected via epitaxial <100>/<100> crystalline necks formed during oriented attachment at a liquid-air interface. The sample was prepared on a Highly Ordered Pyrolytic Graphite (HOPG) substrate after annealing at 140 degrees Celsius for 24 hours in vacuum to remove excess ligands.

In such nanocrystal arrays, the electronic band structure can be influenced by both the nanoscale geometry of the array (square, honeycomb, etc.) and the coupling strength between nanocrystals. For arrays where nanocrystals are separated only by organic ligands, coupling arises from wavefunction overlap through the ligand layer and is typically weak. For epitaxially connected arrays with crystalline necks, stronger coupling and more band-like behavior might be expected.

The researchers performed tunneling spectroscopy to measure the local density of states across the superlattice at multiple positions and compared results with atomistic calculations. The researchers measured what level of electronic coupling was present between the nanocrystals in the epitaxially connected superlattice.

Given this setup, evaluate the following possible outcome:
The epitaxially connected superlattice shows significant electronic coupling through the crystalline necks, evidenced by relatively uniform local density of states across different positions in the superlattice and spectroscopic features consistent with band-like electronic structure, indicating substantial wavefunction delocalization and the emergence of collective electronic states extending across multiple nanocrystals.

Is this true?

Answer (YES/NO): NO